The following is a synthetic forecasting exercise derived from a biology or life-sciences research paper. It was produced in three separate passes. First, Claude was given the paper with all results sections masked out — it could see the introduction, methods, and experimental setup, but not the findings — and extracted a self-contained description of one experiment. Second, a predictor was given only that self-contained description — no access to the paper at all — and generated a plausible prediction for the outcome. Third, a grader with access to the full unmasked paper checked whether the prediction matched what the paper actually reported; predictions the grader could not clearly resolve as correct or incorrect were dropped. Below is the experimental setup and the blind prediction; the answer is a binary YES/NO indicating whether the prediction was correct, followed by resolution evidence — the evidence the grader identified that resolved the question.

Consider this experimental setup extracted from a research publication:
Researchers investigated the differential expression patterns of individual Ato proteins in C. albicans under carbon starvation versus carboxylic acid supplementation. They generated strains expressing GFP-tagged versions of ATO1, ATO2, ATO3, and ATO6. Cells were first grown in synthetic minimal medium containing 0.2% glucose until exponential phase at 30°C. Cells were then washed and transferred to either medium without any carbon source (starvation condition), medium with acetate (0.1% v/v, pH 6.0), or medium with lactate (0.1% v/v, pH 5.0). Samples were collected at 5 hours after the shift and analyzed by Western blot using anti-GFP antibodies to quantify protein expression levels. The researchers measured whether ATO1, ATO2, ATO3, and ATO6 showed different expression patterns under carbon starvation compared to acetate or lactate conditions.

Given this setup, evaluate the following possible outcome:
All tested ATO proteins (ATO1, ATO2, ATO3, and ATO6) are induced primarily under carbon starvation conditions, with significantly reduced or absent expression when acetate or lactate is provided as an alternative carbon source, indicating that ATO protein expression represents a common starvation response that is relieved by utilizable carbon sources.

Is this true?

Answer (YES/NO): NO